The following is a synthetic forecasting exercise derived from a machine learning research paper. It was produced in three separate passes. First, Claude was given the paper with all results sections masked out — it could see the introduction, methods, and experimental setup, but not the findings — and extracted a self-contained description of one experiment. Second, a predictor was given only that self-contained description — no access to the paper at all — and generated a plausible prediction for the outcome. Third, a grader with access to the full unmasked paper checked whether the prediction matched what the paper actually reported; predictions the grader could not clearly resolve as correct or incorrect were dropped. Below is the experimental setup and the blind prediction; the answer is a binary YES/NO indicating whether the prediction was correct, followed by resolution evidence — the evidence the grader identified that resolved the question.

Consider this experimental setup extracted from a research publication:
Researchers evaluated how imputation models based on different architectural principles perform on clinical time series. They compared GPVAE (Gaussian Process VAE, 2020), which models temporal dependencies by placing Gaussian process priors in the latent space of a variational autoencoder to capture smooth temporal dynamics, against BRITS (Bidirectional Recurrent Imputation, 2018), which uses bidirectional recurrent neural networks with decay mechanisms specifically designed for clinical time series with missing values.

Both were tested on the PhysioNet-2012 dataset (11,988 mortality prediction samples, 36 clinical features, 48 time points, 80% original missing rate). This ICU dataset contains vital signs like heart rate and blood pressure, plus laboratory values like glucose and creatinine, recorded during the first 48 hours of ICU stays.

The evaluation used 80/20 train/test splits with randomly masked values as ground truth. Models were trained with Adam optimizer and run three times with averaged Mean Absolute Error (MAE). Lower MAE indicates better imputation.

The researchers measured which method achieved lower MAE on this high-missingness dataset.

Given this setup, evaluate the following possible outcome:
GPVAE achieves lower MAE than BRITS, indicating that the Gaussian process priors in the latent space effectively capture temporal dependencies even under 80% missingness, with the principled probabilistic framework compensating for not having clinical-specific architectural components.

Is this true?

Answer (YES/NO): NO